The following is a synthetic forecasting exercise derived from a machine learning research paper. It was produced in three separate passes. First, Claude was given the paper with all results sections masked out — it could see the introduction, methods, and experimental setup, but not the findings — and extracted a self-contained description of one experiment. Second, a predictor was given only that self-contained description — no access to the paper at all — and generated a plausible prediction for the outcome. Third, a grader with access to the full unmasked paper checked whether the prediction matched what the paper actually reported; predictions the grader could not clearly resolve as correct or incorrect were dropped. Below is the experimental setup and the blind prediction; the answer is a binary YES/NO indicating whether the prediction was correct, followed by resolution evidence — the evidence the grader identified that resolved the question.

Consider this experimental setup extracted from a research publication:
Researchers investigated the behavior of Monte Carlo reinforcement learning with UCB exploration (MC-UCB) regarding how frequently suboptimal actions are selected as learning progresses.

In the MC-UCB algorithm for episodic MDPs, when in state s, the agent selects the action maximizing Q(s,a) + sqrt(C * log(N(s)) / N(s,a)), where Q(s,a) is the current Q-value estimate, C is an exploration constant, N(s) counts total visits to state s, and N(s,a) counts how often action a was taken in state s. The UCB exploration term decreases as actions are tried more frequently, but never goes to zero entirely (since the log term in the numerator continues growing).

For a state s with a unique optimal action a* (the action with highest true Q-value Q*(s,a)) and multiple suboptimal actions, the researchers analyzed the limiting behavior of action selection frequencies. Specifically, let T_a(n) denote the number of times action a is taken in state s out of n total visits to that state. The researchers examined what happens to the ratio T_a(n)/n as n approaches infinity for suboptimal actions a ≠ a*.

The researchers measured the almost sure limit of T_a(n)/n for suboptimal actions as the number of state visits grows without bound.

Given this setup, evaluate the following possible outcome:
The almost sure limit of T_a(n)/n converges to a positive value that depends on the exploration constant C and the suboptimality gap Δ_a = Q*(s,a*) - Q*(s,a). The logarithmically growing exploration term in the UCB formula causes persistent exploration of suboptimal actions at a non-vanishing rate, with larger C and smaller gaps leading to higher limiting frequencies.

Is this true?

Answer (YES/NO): NO